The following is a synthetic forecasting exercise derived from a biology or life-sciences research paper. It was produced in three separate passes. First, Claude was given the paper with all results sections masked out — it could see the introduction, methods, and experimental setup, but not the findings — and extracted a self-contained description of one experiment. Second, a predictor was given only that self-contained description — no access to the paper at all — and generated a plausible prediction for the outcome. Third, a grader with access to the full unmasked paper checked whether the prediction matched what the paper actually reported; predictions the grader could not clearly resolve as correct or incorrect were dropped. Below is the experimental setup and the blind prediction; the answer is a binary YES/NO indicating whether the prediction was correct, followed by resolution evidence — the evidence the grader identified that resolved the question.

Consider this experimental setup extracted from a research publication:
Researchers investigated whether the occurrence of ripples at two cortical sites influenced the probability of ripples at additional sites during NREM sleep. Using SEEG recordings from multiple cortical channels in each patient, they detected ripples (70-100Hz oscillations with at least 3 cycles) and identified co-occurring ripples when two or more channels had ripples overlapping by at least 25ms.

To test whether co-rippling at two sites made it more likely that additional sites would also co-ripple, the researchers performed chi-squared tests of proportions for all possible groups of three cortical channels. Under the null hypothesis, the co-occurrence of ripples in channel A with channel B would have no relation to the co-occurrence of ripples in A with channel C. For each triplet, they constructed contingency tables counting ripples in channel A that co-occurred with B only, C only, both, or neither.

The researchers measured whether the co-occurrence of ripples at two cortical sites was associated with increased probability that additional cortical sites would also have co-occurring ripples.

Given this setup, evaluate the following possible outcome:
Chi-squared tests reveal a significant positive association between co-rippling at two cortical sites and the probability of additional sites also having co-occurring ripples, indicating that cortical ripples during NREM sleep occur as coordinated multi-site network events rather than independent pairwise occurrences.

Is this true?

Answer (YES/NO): YES